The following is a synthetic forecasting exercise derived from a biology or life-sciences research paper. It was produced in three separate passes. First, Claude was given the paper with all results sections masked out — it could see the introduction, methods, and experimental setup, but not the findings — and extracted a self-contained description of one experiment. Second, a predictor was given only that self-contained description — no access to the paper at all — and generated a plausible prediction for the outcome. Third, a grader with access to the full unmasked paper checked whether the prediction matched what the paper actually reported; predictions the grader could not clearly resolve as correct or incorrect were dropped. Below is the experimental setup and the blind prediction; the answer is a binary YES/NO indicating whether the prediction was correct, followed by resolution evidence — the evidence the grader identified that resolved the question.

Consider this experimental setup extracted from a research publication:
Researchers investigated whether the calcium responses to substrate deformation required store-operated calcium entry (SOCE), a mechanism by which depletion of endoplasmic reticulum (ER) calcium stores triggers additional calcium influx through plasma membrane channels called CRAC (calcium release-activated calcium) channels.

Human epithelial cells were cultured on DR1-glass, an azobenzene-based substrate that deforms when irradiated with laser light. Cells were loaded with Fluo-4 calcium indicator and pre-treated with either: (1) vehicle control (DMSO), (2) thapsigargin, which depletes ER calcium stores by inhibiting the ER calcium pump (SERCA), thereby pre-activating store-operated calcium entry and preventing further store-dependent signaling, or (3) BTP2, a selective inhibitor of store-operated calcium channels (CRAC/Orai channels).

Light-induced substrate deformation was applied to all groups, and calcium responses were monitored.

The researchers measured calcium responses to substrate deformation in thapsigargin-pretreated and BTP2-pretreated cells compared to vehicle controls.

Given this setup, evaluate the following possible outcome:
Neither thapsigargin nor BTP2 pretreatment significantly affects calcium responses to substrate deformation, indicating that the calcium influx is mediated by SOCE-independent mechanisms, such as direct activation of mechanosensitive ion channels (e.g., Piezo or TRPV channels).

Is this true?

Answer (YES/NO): NO